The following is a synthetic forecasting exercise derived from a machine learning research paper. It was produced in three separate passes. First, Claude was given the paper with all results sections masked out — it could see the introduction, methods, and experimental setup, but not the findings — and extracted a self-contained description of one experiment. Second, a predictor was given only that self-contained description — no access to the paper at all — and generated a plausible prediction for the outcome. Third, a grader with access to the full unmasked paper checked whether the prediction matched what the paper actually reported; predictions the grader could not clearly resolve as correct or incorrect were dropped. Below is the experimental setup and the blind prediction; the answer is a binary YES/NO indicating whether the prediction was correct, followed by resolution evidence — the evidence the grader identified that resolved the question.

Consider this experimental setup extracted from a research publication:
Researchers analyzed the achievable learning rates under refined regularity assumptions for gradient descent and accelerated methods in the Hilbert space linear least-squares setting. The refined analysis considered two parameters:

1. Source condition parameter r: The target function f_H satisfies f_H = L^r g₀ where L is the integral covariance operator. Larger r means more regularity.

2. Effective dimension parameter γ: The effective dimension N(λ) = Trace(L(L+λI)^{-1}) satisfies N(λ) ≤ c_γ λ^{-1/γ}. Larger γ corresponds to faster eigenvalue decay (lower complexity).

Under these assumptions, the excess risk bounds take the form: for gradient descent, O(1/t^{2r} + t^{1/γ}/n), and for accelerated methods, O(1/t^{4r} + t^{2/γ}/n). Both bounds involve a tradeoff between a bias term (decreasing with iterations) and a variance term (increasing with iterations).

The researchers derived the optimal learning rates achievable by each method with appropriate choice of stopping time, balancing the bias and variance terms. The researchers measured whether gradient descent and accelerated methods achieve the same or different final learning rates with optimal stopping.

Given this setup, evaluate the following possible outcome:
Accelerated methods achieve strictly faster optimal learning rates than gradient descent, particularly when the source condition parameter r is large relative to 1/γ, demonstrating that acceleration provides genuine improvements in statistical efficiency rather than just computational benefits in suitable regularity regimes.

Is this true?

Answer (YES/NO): NO